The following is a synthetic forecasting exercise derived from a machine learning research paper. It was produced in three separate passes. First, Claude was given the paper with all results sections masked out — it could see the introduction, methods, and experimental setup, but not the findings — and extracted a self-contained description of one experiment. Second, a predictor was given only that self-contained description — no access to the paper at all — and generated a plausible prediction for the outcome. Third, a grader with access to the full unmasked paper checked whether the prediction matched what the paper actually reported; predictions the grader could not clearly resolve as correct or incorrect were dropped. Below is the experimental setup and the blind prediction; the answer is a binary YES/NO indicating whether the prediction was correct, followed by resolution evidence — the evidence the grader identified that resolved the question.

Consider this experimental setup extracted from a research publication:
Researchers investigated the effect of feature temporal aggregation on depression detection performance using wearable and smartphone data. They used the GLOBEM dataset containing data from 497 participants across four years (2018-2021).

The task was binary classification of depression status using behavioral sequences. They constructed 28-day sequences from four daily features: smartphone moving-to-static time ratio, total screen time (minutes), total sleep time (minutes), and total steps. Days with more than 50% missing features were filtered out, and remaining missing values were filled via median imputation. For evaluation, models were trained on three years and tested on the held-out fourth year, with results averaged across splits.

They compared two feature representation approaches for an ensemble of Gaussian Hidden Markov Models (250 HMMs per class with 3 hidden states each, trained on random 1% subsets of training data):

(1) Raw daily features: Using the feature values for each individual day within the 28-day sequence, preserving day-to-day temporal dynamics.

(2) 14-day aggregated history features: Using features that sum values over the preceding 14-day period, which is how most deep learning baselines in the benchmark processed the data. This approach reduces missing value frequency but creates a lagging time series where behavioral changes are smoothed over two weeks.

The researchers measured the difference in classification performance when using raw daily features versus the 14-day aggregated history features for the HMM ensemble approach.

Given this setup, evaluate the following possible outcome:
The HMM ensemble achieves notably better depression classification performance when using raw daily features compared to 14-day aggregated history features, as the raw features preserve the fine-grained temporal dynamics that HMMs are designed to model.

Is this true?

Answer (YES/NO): YES